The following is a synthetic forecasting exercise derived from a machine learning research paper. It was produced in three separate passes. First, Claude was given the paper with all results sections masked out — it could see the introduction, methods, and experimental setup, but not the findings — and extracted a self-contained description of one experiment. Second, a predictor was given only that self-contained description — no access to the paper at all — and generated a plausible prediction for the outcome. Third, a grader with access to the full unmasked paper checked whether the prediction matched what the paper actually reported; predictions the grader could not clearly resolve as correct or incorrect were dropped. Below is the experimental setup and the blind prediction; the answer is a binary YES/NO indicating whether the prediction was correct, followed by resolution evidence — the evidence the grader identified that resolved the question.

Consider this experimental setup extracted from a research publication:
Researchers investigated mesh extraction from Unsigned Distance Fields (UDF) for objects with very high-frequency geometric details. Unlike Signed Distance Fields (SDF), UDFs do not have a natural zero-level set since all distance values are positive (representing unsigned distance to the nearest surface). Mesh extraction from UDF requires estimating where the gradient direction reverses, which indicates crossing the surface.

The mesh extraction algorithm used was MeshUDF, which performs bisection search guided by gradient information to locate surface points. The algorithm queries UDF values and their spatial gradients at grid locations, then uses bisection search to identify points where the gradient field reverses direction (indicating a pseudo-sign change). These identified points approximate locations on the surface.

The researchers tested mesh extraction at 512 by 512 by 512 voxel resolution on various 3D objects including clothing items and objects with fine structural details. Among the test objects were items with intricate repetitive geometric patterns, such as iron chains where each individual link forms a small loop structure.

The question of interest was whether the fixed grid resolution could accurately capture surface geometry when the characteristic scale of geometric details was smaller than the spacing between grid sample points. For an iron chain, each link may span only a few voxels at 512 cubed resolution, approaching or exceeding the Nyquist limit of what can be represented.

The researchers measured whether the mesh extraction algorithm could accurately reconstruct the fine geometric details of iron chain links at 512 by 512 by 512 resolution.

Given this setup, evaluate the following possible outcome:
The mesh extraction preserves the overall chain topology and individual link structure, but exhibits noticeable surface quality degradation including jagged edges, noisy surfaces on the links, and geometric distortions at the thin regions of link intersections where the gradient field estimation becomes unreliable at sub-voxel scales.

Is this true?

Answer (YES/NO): NO